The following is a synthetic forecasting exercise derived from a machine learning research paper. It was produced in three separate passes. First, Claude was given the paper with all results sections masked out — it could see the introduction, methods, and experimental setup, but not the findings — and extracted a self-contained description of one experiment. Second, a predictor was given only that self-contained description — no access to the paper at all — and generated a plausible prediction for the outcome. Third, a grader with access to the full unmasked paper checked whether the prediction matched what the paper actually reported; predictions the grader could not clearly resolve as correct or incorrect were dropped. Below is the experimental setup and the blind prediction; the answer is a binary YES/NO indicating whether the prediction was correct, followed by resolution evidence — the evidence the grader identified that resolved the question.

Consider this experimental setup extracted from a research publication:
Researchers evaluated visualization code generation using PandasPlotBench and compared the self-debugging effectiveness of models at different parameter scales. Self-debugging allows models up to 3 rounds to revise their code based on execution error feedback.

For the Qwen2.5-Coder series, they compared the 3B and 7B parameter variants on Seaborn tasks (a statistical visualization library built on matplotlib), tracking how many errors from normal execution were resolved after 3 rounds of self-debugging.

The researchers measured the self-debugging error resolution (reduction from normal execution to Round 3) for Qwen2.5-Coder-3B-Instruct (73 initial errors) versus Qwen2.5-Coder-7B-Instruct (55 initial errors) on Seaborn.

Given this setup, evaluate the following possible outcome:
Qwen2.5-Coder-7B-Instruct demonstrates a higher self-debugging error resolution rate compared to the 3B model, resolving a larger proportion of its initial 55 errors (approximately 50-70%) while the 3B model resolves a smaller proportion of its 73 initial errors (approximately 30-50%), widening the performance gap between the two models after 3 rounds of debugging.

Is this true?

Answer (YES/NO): NO